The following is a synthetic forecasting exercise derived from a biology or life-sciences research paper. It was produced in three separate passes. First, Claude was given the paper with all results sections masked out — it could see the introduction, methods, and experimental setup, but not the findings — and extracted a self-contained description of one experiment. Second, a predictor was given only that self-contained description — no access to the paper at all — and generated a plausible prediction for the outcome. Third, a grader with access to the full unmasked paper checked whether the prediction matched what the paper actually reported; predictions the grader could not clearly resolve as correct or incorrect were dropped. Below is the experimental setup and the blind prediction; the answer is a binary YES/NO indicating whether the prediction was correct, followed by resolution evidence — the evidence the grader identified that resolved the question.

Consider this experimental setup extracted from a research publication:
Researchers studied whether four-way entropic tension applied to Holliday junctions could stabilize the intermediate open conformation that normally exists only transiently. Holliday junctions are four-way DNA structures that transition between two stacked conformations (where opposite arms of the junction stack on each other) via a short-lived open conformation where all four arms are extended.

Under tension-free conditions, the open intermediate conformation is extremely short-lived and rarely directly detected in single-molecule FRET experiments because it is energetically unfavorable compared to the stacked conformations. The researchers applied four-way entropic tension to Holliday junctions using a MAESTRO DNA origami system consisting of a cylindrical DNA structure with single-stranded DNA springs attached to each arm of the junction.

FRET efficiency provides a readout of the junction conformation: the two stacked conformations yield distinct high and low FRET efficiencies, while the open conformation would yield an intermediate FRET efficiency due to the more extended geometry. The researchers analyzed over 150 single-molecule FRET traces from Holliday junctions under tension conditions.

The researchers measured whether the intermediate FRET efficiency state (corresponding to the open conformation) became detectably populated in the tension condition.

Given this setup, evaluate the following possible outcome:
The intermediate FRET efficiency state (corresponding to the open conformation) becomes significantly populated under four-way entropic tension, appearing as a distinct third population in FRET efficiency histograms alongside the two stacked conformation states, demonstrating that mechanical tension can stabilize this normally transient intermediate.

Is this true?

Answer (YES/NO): YES